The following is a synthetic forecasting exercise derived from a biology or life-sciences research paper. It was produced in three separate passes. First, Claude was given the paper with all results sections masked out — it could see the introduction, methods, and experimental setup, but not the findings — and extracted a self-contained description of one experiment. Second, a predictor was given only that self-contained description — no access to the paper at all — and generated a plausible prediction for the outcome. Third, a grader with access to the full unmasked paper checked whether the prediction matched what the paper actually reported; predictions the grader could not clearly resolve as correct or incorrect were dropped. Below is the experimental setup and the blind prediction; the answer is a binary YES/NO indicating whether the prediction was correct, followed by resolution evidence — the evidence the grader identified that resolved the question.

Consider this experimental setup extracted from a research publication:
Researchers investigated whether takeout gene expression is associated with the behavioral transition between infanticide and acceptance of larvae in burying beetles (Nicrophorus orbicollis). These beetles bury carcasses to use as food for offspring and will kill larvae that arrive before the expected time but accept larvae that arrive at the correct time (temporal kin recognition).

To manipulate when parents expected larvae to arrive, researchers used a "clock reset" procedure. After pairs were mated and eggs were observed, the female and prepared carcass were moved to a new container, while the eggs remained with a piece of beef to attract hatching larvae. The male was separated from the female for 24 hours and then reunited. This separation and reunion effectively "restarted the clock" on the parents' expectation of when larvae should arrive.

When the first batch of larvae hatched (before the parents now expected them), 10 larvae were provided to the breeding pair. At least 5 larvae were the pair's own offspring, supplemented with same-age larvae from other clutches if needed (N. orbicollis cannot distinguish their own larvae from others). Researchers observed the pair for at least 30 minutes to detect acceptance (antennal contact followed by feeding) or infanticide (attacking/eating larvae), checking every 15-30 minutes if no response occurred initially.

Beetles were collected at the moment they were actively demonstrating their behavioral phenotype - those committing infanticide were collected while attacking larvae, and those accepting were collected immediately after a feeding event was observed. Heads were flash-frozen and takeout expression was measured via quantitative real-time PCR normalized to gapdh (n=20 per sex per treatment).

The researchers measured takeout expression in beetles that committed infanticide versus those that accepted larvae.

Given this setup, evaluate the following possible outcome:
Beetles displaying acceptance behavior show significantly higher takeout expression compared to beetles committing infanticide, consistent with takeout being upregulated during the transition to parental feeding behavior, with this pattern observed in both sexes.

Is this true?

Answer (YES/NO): YES